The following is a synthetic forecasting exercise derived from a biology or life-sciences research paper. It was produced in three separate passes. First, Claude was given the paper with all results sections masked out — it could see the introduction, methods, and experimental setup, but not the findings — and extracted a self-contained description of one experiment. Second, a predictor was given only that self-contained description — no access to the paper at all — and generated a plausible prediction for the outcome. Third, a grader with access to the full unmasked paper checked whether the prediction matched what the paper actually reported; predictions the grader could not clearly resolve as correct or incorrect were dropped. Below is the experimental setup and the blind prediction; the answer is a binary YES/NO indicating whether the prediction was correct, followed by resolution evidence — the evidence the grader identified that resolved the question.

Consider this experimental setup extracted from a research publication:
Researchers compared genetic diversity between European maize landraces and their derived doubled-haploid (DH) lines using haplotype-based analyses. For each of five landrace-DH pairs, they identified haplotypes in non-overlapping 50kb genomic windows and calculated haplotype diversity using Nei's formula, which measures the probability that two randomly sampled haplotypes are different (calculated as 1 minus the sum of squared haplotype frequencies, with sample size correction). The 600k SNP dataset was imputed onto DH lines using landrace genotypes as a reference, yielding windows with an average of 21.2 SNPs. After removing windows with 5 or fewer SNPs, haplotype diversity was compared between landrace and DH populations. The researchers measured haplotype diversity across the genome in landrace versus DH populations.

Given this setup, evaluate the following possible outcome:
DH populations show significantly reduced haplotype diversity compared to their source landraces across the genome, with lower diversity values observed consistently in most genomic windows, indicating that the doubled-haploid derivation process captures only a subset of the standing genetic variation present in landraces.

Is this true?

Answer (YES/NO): YES